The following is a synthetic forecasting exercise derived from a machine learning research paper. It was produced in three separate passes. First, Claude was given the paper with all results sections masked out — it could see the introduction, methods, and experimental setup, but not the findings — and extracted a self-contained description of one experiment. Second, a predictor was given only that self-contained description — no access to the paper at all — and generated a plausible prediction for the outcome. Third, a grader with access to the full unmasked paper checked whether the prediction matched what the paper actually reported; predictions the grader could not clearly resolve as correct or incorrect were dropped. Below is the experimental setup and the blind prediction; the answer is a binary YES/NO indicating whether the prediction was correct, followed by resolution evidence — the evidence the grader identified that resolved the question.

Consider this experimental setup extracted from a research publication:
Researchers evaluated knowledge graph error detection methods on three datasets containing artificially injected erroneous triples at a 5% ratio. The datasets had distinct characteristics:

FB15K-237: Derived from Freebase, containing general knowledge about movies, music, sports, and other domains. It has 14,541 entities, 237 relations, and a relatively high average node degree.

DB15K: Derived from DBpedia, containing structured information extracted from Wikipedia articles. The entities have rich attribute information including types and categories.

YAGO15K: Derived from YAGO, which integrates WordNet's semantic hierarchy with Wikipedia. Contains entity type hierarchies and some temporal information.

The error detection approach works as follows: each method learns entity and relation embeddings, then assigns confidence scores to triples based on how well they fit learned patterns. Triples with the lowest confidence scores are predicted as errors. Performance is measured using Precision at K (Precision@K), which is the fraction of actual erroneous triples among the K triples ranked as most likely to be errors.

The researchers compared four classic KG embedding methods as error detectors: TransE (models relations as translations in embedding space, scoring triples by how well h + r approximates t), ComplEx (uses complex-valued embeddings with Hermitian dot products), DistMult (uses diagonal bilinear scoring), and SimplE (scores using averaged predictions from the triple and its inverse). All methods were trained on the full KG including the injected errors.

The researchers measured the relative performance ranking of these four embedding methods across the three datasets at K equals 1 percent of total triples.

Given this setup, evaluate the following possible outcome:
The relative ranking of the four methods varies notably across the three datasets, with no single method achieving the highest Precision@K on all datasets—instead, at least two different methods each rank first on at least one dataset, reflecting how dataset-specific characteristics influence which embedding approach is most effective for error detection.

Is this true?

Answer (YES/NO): YES